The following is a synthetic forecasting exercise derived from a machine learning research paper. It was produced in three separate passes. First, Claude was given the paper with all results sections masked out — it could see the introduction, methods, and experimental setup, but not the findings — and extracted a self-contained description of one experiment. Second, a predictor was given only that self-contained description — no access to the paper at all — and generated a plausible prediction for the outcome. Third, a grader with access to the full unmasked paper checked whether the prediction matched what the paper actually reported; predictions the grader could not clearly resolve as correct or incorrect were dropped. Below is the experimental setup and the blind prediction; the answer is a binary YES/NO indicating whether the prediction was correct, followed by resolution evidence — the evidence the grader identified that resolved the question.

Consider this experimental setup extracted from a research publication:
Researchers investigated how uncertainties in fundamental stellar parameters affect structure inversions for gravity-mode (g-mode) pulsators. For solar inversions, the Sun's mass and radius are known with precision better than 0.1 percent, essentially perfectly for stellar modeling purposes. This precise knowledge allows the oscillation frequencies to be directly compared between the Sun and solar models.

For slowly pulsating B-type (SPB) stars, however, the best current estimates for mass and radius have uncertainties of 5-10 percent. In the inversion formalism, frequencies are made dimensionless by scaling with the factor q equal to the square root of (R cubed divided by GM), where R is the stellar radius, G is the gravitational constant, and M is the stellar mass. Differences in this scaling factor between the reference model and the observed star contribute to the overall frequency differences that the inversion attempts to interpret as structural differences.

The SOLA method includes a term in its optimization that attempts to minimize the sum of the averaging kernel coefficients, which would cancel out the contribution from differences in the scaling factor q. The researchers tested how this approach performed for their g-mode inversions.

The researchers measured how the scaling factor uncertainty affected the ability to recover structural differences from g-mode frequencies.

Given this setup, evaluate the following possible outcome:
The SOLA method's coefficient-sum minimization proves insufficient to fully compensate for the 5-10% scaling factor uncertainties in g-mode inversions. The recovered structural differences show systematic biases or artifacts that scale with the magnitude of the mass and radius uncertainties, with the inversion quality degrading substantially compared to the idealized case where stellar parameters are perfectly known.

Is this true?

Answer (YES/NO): NO